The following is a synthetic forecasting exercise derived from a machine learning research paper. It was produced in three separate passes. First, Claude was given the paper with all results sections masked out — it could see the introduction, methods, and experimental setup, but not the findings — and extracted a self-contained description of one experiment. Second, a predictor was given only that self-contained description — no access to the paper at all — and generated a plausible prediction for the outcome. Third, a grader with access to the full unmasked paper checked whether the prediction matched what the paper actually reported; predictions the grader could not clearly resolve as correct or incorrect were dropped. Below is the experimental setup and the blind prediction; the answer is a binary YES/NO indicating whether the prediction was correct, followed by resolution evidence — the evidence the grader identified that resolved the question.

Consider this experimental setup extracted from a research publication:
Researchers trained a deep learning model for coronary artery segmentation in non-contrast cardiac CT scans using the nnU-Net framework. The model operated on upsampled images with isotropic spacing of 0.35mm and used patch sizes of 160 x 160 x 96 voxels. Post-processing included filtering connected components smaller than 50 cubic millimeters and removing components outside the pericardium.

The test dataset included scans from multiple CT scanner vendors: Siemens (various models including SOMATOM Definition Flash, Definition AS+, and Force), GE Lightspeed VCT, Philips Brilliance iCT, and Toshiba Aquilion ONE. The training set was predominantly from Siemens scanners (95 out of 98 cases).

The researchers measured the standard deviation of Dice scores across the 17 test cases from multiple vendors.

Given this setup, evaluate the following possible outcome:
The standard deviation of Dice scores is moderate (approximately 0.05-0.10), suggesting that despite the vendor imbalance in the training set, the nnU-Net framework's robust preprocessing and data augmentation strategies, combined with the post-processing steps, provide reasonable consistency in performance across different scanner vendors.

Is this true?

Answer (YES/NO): YES